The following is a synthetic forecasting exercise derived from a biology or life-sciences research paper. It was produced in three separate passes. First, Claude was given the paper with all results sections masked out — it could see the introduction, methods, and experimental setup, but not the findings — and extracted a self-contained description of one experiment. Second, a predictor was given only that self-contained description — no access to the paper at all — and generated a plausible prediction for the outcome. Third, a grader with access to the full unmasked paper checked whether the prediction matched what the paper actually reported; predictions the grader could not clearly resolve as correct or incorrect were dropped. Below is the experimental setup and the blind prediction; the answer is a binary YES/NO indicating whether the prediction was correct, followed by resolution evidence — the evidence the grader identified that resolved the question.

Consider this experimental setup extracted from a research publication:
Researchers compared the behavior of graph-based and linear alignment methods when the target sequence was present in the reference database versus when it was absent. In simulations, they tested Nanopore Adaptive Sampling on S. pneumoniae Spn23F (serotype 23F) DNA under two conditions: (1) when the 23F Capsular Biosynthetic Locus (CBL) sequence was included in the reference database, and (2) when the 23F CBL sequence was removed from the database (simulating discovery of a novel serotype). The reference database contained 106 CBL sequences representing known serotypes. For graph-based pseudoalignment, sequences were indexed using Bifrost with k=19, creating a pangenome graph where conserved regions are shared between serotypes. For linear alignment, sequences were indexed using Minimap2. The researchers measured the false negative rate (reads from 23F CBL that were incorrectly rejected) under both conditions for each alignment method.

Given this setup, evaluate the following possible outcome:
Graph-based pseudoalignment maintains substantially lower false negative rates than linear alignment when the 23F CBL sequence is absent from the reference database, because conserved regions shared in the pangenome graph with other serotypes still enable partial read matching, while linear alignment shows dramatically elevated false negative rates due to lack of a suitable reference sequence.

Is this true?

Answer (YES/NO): NO